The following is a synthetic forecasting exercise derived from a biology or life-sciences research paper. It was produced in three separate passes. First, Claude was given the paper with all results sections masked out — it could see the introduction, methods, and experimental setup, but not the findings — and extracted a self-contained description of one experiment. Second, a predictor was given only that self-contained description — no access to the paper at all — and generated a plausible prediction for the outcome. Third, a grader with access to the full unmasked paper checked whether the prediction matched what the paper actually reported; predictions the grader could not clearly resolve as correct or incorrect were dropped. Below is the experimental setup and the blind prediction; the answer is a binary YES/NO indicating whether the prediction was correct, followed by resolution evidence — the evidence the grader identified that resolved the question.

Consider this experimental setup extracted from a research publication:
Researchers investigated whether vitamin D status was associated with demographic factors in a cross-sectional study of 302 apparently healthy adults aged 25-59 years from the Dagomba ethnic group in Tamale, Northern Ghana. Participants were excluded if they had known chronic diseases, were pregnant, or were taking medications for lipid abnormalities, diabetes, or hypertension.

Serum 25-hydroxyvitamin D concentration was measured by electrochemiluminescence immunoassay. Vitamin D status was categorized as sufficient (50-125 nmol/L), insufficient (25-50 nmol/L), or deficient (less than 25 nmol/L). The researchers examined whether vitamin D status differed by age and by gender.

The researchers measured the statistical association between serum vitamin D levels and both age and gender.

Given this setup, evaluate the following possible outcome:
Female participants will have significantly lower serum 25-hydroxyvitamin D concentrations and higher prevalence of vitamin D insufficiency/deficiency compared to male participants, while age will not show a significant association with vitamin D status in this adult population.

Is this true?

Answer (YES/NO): NO